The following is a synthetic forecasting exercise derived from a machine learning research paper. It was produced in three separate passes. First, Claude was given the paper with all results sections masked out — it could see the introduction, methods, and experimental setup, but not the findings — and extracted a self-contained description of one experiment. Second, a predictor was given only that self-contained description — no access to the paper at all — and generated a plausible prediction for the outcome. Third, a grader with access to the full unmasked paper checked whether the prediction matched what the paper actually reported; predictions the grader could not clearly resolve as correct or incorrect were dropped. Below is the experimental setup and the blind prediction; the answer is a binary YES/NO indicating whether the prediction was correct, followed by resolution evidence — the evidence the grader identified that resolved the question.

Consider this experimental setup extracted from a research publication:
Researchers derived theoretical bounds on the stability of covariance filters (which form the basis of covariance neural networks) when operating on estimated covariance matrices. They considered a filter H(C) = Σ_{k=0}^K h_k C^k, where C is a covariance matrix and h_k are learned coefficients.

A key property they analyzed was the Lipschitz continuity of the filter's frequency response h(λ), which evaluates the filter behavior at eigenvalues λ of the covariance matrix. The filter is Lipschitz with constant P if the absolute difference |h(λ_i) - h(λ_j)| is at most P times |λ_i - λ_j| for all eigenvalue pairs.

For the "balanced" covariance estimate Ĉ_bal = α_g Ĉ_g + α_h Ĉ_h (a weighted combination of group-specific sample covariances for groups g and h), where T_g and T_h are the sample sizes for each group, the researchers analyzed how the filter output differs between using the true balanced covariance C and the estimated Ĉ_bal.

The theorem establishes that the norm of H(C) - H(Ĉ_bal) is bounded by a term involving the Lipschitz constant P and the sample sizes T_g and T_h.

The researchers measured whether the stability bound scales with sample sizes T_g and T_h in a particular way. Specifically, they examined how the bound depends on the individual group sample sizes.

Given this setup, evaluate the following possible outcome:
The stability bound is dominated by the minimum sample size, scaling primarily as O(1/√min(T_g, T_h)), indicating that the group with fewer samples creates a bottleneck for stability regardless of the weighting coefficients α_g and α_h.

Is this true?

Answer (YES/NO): NO